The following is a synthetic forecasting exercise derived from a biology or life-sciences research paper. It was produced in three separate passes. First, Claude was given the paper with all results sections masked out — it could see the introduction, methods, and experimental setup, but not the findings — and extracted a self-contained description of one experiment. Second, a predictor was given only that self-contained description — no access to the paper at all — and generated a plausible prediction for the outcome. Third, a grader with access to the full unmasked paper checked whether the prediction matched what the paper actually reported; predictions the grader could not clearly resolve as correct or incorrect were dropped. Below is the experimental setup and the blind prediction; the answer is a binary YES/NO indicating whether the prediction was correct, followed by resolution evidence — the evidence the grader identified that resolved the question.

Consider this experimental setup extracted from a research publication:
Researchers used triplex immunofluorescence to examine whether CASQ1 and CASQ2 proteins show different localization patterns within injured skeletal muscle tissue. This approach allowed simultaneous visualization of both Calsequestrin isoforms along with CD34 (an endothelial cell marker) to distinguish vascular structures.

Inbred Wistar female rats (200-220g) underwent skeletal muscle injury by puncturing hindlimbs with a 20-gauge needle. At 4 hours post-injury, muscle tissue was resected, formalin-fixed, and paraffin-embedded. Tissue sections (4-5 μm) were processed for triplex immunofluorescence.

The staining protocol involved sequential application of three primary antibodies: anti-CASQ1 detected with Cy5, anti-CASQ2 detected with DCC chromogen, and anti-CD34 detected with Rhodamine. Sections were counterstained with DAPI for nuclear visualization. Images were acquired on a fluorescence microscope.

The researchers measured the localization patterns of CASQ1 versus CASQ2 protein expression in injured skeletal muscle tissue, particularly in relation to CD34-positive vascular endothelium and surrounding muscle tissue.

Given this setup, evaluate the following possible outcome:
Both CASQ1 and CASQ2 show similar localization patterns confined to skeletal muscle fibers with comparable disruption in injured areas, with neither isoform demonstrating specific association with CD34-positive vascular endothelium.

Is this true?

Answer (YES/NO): NO